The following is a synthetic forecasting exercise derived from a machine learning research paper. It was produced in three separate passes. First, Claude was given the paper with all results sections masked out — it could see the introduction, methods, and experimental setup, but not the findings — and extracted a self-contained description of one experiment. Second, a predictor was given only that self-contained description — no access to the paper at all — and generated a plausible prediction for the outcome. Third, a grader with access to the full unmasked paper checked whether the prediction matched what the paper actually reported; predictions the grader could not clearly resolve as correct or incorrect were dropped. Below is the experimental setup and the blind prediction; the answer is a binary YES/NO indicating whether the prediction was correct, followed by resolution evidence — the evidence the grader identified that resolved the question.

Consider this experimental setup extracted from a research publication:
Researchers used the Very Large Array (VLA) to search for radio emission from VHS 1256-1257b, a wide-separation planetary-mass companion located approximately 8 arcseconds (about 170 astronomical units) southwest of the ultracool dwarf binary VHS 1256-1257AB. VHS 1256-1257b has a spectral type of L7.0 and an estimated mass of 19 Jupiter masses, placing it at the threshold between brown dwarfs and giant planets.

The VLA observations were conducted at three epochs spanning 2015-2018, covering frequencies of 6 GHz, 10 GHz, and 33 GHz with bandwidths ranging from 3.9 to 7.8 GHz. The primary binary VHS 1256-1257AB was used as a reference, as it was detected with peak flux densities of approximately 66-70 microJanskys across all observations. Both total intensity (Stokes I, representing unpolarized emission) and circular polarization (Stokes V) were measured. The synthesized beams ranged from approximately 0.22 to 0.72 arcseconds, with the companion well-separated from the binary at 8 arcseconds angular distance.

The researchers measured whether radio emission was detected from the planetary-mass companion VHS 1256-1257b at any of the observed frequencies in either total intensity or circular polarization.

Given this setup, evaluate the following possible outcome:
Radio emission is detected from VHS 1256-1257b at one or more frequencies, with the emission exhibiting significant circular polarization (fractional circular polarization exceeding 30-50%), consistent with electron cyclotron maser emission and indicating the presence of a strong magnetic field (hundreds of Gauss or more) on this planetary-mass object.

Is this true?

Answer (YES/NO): NO